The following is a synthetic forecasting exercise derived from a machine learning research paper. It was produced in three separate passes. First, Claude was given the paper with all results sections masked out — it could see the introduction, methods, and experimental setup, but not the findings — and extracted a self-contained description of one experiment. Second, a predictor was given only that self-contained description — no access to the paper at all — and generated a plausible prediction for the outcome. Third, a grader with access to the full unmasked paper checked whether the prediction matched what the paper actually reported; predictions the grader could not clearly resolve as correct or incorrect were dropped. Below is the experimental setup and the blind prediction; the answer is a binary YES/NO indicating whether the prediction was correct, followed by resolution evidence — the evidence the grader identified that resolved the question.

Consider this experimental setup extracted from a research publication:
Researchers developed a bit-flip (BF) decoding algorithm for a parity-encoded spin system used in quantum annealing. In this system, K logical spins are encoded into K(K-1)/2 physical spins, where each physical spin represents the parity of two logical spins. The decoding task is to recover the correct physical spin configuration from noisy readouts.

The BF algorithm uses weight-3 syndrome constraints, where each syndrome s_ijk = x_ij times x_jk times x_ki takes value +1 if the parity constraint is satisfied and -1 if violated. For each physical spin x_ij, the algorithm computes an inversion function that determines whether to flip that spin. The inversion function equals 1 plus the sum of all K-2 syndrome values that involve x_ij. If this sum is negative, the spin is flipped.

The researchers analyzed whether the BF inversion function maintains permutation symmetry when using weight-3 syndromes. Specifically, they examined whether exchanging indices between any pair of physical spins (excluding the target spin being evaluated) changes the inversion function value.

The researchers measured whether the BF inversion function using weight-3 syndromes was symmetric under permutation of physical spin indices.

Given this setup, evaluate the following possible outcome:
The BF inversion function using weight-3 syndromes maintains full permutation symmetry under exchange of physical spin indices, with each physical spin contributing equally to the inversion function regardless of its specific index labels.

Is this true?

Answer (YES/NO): YES